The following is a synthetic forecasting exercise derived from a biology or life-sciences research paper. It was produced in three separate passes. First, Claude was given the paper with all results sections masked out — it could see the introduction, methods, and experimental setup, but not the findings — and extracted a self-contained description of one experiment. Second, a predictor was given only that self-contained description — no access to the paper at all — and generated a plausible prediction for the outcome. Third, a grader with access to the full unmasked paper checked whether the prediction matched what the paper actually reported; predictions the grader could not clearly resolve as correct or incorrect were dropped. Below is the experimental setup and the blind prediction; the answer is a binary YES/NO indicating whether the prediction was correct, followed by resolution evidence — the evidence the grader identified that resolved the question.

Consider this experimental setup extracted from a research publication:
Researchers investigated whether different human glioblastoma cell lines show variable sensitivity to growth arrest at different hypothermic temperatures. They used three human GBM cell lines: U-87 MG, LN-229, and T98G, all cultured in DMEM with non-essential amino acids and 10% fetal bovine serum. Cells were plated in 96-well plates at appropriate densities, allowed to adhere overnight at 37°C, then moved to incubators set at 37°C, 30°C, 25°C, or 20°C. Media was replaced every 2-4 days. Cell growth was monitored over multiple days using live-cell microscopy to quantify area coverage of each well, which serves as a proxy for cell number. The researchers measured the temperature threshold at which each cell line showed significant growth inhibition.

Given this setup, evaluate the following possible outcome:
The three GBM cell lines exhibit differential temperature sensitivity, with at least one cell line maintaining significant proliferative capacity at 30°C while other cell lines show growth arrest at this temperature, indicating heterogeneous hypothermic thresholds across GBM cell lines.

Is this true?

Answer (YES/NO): NO